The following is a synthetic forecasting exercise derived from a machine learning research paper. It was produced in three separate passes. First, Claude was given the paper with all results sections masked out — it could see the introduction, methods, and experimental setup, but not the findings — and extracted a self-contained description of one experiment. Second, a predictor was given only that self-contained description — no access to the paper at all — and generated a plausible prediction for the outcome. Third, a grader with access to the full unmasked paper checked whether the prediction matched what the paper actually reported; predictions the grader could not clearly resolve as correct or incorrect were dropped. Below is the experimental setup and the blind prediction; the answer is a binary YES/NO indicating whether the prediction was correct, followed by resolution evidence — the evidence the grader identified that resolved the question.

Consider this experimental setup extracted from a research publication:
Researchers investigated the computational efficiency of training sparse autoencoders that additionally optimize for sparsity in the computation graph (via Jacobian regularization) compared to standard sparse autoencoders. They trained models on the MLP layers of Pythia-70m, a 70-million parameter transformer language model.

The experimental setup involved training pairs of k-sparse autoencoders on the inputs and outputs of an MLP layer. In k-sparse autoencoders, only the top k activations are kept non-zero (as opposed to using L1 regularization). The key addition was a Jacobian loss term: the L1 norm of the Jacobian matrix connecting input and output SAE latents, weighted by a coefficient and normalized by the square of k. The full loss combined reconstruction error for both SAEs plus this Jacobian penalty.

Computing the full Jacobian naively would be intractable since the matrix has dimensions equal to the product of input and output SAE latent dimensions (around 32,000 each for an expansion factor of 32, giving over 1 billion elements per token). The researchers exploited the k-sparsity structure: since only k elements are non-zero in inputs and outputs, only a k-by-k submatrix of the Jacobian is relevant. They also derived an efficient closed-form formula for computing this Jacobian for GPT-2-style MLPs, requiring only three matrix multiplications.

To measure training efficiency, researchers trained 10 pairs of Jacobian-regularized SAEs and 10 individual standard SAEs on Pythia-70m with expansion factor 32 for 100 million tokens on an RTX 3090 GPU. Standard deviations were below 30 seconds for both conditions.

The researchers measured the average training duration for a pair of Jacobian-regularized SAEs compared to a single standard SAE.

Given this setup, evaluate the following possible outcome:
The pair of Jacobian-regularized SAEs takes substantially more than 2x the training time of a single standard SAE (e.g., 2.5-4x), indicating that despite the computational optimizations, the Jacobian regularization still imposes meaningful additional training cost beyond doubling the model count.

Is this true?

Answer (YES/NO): NO